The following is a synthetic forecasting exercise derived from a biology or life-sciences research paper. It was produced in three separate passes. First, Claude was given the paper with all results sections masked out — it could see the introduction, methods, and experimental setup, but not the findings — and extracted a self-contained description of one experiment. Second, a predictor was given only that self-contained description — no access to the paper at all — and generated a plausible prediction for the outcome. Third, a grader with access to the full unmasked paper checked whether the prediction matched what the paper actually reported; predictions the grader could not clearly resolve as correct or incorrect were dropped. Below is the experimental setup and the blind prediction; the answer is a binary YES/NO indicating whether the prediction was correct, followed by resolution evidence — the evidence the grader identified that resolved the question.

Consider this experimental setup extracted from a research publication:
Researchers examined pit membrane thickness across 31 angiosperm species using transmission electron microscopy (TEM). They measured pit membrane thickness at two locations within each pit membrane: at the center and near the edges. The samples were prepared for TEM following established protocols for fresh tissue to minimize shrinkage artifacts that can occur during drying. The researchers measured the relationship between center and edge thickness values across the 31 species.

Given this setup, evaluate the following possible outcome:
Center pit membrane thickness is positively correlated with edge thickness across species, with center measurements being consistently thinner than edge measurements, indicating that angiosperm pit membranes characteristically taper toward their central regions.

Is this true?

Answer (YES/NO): NO